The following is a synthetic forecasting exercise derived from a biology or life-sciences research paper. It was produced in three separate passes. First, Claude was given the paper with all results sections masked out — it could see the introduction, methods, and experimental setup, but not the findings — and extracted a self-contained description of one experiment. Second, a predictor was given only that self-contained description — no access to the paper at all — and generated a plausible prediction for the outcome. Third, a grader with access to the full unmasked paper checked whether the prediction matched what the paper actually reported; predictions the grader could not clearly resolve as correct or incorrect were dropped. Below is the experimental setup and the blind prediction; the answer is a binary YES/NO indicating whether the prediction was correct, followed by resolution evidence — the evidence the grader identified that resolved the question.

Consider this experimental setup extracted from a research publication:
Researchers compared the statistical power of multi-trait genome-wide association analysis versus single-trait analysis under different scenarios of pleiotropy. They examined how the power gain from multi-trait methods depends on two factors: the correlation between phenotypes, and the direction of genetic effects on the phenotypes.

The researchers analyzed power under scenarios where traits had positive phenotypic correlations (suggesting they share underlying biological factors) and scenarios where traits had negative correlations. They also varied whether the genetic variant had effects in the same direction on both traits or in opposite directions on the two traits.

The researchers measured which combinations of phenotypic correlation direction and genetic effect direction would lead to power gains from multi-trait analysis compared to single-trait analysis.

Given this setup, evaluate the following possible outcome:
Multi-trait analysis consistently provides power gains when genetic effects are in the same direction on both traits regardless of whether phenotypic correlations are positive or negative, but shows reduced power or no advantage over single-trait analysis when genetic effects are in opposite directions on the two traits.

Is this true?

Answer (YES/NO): NO